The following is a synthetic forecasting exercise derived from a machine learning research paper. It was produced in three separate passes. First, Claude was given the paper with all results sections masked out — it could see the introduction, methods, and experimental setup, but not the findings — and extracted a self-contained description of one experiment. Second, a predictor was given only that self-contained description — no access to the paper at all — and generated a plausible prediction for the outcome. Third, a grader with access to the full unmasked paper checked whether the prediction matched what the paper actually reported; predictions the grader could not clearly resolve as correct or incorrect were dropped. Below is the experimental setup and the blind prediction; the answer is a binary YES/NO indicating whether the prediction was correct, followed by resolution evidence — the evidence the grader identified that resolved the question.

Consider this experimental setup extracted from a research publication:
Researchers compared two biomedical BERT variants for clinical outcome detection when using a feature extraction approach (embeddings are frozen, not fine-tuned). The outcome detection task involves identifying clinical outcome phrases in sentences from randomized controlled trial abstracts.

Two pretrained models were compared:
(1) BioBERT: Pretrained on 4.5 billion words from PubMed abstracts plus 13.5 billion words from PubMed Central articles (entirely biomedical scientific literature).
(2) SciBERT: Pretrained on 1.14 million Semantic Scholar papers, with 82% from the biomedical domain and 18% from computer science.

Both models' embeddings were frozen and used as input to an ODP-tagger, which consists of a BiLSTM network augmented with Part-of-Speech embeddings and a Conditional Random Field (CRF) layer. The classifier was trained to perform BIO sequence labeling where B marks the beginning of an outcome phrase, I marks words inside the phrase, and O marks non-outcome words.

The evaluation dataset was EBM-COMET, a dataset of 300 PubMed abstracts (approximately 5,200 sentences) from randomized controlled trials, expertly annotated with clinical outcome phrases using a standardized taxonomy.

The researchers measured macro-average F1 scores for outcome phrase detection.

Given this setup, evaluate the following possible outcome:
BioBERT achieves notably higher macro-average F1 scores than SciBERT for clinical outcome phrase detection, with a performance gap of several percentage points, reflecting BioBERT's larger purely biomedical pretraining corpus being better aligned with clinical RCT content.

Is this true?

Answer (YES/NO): NO